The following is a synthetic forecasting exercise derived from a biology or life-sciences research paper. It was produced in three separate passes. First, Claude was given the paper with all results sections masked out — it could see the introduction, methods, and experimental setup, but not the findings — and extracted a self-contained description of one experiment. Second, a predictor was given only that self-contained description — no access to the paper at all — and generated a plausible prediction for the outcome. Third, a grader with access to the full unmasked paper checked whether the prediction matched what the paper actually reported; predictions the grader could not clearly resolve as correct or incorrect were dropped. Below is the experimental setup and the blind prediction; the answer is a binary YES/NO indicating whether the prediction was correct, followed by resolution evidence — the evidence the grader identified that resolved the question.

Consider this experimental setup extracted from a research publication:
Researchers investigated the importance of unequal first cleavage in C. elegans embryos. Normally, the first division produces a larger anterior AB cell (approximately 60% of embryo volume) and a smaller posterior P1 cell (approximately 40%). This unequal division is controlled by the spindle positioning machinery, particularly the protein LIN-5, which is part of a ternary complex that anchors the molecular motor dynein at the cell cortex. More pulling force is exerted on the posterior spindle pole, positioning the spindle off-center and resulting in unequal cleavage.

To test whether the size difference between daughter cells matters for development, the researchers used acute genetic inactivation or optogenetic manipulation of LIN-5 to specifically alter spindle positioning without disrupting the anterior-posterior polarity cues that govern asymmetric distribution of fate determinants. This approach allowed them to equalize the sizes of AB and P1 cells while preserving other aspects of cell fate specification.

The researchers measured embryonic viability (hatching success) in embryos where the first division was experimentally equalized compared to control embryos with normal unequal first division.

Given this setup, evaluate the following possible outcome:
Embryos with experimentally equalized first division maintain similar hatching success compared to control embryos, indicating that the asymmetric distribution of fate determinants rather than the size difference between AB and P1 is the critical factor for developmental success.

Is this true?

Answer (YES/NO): NO